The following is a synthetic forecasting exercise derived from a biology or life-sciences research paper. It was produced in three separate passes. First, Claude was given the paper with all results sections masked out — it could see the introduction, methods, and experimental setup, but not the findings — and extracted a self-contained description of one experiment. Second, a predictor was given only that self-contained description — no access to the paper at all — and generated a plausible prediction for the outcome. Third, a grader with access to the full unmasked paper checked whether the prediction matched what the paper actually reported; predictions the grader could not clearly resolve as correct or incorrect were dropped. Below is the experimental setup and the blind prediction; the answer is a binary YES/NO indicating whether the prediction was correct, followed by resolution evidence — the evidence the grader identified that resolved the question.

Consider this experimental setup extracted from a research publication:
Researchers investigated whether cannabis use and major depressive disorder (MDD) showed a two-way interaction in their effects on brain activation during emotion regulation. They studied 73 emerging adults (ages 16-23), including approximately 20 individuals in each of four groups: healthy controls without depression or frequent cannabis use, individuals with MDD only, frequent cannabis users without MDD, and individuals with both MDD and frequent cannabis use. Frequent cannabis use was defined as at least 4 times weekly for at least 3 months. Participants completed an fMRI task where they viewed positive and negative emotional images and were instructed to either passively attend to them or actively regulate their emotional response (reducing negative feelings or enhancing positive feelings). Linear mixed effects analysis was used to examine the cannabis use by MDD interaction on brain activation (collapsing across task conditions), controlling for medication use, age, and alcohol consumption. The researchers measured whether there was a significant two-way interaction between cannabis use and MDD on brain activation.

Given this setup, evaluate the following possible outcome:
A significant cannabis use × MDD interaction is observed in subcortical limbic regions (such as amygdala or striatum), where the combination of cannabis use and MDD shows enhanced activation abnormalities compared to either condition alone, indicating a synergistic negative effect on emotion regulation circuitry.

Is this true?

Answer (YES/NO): NO